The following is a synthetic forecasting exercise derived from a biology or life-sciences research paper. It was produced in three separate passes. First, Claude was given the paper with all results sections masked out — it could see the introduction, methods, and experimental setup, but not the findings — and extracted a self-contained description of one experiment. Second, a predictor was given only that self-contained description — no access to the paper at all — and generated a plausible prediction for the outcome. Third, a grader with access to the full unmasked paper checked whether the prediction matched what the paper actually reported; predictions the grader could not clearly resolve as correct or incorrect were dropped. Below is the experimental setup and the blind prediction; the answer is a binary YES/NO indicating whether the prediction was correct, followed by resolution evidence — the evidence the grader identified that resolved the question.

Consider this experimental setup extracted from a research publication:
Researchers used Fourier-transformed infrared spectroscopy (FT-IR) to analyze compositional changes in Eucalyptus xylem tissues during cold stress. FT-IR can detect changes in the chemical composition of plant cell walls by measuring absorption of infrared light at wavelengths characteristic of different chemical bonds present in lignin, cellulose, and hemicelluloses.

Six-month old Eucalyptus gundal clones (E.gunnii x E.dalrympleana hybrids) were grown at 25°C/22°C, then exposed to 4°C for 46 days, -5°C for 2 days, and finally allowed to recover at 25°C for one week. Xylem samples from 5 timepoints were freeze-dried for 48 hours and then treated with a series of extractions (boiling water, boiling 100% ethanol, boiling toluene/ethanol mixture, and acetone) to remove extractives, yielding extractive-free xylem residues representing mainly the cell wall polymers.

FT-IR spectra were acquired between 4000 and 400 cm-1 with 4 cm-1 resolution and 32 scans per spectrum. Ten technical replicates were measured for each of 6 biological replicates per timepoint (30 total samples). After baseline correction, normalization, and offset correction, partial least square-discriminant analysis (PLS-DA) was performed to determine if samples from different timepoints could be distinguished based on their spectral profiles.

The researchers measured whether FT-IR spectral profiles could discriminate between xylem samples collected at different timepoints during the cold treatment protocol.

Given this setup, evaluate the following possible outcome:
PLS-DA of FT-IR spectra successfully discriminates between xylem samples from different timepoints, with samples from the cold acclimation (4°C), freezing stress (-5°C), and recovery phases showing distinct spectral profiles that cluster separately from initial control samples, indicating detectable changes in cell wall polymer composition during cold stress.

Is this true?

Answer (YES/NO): NO